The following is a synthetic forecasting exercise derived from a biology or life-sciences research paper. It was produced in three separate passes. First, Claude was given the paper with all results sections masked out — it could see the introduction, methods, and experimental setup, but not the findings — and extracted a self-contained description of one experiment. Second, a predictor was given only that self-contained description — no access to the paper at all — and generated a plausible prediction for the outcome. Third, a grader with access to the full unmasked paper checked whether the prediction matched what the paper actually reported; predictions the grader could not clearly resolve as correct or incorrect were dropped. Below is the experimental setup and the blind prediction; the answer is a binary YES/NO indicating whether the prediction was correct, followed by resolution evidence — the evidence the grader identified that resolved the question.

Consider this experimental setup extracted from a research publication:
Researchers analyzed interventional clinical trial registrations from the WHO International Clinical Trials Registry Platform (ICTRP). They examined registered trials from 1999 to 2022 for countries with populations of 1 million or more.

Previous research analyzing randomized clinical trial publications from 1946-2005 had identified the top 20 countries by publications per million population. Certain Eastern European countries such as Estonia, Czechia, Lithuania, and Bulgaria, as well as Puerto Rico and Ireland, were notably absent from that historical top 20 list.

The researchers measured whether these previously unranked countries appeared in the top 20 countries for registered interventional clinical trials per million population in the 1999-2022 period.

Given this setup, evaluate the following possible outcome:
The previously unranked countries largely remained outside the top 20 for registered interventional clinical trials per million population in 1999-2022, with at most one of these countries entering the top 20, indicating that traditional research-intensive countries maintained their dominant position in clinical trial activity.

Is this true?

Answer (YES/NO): NO